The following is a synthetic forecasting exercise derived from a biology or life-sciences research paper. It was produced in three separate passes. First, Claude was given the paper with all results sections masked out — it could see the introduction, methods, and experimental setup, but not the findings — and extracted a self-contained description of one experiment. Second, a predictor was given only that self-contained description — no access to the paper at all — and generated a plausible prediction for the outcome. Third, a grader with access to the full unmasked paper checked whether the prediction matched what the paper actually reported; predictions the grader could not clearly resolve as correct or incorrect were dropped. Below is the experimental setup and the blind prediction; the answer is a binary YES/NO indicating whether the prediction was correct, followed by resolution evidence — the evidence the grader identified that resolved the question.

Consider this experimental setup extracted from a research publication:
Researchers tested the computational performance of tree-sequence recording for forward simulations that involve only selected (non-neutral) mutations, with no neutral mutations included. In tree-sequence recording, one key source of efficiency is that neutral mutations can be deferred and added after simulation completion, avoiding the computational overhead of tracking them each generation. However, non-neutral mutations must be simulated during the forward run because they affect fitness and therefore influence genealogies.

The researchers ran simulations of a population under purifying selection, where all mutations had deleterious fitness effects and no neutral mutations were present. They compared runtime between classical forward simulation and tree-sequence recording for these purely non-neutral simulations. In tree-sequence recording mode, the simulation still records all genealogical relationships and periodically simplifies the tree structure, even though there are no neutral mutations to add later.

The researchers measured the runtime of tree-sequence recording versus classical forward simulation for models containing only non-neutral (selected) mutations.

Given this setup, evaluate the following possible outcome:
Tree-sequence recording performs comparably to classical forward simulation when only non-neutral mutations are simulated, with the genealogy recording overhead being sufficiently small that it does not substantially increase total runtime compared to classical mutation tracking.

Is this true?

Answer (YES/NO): NO